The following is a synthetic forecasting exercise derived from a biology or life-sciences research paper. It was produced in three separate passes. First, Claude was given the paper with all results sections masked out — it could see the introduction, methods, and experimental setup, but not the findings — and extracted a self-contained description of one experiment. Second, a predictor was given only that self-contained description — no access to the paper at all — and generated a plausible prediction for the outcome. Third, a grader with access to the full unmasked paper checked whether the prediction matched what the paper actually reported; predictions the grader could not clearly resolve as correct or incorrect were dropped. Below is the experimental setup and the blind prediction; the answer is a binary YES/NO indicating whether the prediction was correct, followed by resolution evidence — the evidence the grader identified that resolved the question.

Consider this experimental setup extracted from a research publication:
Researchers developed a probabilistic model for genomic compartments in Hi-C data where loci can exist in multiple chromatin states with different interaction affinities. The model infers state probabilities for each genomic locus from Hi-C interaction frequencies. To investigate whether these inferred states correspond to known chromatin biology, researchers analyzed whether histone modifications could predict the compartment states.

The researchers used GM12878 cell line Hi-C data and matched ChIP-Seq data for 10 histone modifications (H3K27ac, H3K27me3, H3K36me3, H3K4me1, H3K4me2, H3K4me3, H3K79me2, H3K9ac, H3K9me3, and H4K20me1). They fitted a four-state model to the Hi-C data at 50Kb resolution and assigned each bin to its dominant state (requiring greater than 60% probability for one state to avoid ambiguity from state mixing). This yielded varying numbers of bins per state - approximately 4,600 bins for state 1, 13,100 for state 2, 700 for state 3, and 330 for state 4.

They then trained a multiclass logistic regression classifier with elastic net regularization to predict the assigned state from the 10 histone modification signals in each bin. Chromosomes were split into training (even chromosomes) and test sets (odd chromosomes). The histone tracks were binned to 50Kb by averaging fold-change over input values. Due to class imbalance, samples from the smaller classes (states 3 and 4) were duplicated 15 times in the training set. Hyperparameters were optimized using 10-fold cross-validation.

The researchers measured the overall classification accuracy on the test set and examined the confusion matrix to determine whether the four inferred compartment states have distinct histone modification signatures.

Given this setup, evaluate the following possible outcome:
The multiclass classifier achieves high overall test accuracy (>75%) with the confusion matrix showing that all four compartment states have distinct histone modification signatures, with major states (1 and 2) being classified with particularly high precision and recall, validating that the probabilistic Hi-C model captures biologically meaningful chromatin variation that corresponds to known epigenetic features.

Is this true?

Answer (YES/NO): YES